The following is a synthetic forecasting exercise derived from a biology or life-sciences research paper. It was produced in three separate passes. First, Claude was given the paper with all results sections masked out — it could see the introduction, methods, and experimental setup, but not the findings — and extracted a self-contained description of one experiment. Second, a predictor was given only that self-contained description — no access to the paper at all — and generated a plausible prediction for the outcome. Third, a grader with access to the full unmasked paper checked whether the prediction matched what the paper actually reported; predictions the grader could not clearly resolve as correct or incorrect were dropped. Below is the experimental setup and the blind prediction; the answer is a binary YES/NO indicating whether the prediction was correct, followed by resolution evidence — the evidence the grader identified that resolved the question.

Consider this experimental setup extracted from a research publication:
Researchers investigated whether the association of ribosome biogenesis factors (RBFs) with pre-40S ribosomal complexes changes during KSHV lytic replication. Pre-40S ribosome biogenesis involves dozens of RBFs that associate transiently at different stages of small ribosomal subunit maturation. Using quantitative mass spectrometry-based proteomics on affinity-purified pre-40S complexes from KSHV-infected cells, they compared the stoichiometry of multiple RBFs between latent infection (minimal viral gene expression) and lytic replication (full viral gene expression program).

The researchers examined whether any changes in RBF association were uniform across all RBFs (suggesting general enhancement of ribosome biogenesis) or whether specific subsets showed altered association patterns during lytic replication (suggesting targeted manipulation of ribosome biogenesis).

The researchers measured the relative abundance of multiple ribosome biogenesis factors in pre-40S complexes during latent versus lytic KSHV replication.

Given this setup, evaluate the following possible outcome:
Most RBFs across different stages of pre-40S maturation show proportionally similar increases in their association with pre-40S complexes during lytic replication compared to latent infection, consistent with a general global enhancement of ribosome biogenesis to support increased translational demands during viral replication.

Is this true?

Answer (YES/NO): NO